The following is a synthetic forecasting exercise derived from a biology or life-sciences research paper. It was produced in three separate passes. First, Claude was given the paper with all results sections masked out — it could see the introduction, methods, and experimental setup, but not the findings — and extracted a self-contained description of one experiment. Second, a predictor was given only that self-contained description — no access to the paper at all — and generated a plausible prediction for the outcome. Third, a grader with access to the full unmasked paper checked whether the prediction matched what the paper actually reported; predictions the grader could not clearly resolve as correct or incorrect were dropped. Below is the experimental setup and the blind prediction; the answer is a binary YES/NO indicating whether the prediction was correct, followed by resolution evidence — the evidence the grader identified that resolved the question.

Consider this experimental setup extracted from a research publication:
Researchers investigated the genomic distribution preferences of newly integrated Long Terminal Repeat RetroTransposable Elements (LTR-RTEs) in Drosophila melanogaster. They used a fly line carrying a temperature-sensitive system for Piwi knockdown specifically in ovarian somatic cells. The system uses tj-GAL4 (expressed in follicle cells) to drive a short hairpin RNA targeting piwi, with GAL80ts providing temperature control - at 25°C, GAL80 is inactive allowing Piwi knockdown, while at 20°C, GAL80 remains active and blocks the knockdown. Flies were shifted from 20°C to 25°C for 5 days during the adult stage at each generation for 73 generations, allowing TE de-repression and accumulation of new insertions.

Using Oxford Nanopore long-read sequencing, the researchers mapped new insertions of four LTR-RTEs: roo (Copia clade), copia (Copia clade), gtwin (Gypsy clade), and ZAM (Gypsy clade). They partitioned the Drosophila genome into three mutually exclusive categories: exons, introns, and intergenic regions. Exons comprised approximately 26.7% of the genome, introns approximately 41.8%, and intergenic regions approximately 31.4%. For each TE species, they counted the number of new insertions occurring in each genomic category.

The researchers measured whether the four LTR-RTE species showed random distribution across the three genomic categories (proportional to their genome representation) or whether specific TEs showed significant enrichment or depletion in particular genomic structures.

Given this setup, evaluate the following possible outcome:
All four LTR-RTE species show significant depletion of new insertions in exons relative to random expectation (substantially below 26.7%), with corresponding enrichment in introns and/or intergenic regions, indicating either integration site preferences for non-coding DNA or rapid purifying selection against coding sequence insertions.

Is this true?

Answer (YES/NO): NO